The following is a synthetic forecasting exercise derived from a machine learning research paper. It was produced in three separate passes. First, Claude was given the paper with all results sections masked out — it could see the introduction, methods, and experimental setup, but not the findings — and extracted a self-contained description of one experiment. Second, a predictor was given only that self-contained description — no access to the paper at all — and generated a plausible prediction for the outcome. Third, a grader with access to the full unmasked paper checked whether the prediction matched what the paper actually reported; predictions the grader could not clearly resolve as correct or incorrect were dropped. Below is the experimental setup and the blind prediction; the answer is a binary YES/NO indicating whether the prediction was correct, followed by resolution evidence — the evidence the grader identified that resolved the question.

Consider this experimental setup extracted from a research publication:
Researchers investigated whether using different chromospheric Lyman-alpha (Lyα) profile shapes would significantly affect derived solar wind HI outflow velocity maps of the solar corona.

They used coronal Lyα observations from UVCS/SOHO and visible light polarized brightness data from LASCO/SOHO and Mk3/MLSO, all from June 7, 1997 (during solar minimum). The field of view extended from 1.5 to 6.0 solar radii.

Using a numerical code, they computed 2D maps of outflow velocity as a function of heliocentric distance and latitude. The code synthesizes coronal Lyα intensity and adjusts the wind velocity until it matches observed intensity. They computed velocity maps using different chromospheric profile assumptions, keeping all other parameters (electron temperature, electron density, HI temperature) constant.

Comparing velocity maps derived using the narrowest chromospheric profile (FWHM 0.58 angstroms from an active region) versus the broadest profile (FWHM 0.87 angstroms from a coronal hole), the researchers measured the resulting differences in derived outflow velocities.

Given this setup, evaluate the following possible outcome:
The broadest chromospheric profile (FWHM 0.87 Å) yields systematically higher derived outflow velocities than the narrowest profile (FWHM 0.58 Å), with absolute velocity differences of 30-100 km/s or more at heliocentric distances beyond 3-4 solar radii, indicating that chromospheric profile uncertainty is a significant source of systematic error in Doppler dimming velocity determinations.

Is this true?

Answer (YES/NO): NO